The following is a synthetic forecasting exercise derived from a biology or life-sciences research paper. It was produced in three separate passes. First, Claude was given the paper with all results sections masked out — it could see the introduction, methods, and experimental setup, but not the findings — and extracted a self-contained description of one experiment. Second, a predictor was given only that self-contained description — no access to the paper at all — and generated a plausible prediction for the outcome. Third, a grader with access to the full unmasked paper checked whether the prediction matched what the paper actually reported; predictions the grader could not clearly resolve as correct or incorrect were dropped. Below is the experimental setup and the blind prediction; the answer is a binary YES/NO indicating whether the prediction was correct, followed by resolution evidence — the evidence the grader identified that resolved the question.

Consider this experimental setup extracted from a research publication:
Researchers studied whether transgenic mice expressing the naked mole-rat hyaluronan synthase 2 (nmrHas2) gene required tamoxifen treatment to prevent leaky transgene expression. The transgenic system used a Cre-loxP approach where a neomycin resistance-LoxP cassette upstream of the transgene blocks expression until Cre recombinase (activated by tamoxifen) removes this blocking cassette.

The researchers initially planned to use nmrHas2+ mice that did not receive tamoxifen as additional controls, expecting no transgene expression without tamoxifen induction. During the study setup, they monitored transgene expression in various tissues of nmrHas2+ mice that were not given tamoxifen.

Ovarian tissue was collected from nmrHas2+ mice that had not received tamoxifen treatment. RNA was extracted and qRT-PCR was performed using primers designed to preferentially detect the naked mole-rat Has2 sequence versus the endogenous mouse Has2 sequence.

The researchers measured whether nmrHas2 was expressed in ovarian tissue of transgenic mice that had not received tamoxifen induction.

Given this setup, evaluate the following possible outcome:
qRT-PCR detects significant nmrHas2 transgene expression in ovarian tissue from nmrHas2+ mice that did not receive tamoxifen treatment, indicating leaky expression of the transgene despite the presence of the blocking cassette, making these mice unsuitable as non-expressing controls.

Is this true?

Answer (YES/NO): YES